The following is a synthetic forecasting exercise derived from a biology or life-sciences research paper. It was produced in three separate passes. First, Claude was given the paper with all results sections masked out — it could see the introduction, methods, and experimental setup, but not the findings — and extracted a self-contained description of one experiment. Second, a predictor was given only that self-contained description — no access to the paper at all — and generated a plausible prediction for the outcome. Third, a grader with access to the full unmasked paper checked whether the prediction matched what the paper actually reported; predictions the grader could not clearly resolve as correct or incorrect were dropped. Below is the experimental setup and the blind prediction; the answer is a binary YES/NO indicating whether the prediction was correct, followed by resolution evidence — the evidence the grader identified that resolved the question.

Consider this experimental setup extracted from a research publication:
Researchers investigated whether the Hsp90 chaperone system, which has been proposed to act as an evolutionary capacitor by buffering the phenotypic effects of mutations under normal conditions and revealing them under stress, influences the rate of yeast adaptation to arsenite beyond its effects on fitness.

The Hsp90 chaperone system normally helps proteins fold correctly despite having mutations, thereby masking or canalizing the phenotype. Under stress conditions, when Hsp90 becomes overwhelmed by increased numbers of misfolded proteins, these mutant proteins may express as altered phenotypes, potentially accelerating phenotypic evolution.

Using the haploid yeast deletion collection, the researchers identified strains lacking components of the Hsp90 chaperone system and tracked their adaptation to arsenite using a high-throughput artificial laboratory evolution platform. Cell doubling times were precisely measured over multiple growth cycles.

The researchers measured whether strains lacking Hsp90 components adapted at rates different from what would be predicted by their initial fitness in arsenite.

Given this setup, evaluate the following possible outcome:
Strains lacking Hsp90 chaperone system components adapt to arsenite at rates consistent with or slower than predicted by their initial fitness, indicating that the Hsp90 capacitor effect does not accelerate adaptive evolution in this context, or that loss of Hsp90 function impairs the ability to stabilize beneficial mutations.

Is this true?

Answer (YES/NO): YES